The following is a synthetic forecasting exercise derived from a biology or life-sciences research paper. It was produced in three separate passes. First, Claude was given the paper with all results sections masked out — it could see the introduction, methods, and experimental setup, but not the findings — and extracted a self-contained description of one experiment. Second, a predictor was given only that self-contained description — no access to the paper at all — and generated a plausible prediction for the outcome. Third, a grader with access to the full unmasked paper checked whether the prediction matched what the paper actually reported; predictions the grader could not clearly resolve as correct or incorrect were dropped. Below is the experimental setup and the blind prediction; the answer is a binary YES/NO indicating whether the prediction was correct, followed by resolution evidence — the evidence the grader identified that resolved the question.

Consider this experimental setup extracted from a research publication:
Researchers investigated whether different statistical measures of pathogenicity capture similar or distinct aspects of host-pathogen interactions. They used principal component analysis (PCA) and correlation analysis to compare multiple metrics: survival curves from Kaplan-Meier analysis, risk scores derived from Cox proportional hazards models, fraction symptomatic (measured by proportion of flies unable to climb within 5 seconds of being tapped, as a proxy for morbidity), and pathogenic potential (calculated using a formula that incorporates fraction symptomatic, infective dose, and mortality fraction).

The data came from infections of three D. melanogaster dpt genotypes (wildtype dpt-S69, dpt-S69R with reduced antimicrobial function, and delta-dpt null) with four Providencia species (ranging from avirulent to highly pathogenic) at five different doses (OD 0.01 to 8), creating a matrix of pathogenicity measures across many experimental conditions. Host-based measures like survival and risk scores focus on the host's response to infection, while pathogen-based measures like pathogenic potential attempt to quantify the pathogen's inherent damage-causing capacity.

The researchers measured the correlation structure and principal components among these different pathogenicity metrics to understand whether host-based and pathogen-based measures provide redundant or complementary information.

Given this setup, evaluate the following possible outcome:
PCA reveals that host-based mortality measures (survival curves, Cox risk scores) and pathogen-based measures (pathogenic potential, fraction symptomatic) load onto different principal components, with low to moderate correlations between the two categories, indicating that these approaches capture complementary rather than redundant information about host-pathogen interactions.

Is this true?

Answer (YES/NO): NO